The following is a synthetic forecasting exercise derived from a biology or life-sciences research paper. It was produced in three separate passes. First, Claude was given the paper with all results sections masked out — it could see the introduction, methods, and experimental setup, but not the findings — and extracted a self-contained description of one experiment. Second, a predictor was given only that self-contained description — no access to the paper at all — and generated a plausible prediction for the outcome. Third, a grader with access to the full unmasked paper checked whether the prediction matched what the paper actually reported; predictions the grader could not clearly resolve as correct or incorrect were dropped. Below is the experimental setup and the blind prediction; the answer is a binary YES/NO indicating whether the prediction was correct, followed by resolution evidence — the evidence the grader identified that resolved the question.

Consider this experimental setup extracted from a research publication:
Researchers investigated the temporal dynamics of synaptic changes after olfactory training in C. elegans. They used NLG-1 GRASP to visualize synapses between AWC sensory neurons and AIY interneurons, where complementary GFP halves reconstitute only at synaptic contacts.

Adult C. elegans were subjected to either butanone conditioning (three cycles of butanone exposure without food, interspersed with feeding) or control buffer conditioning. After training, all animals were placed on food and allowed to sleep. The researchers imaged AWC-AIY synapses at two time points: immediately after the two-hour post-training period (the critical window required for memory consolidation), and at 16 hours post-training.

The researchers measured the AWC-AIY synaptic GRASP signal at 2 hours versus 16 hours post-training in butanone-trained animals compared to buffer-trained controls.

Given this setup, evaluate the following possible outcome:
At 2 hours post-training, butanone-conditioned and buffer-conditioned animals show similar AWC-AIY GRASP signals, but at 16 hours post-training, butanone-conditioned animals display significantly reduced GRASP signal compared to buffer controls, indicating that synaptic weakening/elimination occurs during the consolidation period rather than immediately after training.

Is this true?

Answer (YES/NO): YES